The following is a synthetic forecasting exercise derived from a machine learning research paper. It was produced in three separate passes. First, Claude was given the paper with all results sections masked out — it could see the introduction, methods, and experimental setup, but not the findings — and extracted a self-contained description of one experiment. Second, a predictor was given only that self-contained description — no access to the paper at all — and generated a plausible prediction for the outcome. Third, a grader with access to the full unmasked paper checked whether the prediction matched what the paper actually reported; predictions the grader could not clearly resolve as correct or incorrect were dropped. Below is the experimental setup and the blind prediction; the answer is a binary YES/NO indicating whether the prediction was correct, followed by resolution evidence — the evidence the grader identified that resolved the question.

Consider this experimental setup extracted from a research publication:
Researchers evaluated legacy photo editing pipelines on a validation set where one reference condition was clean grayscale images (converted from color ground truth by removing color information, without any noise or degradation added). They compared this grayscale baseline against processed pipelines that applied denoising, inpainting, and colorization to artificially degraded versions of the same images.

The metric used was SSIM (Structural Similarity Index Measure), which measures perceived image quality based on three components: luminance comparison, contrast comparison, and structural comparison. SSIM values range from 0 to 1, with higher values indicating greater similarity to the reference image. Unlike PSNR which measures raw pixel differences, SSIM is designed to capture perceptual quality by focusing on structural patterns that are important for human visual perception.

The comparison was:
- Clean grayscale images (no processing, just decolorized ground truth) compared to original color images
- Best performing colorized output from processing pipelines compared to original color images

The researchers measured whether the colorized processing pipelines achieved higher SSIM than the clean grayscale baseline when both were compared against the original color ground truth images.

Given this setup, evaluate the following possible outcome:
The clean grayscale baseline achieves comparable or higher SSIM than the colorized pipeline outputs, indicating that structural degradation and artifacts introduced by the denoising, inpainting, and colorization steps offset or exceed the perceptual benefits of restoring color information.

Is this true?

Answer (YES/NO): YES